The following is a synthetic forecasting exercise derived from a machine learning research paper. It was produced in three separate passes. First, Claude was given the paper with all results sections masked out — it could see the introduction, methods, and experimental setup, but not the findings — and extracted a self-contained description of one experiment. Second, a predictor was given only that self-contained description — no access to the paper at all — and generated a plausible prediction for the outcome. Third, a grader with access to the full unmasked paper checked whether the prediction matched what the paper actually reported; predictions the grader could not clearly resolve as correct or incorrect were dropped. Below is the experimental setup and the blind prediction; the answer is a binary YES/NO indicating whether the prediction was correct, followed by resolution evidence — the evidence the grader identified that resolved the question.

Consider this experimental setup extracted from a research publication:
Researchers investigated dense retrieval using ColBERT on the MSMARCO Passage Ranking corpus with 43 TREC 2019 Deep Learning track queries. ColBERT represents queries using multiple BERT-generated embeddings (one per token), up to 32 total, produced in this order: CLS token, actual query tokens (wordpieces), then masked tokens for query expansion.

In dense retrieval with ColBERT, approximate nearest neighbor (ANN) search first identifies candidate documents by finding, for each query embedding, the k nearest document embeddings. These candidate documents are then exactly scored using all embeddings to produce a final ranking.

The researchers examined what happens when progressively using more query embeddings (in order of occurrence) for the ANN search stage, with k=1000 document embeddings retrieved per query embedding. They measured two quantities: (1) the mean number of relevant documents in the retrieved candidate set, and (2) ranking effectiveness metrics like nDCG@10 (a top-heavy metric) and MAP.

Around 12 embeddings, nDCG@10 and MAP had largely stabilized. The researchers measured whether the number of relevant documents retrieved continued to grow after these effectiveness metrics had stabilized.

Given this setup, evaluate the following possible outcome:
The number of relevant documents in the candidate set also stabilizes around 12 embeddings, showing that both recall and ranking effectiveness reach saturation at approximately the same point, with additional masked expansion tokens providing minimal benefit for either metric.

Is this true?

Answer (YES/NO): NO